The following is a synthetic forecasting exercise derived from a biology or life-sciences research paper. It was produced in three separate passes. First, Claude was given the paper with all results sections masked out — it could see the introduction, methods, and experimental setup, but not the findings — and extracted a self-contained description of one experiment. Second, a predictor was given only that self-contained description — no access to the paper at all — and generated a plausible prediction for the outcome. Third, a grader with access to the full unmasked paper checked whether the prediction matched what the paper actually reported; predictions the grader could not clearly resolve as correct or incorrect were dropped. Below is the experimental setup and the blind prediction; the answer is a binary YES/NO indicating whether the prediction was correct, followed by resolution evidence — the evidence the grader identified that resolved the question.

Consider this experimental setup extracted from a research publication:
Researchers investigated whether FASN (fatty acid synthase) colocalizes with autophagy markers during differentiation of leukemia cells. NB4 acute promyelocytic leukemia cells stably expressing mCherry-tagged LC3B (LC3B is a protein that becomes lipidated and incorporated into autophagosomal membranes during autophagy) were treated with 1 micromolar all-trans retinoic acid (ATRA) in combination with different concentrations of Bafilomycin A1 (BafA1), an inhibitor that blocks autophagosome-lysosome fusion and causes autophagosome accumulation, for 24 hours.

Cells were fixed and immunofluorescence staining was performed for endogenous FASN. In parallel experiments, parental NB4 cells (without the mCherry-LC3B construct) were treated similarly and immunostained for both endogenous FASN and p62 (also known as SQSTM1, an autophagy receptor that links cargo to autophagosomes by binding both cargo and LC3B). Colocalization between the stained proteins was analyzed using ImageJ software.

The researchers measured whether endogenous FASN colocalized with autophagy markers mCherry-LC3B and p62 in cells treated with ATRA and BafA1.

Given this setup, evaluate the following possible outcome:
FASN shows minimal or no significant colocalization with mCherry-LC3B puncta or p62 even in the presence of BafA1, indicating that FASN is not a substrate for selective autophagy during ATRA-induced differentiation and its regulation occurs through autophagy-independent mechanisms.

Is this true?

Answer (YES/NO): NO